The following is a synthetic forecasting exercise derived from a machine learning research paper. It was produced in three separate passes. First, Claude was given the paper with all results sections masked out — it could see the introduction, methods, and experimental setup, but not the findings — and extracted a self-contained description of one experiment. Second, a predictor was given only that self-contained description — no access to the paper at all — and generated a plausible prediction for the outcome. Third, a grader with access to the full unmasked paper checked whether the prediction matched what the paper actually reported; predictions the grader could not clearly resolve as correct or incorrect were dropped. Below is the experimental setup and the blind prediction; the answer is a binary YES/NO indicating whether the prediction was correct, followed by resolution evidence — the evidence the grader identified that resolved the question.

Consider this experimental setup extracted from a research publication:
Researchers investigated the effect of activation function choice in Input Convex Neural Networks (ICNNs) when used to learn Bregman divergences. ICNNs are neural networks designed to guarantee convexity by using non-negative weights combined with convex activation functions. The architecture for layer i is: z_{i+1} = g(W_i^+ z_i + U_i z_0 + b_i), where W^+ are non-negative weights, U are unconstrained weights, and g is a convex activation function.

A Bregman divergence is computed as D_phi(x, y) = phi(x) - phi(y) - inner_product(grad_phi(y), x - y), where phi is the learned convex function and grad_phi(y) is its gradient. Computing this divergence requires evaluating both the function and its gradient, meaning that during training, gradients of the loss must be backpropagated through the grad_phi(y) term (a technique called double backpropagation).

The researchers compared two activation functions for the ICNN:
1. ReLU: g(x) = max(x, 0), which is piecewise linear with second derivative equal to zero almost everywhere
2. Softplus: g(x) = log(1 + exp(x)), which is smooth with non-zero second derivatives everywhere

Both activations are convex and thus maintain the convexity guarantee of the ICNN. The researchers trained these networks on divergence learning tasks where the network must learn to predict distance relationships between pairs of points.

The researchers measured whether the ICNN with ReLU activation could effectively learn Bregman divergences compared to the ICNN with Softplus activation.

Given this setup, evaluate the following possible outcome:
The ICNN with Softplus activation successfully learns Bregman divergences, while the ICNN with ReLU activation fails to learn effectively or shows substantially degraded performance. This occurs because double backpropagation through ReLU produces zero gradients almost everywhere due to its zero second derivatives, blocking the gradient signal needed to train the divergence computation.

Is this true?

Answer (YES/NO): YES